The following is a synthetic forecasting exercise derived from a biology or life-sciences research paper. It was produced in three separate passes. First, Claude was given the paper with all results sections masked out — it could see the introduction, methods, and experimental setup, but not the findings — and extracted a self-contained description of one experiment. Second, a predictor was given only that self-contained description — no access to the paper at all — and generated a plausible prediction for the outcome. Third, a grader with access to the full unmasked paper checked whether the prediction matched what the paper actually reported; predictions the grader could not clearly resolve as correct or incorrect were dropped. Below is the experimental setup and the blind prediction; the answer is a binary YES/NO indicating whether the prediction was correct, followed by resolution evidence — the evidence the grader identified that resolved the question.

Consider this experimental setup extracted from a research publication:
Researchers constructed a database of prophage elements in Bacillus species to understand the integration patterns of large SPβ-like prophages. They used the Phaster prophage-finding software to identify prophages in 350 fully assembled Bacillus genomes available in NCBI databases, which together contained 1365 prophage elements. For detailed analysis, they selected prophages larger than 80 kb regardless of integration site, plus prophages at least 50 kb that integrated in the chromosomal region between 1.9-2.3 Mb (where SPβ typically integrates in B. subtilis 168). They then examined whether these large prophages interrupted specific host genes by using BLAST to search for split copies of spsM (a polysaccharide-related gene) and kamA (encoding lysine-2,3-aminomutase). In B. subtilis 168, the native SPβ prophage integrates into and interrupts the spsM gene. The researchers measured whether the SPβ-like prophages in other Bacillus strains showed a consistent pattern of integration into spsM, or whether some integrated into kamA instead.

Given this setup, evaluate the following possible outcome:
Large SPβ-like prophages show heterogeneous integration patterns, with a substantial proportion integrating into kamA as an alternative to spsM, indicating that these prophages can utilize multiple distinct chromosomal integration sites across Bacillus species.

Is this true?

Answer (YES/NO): NO